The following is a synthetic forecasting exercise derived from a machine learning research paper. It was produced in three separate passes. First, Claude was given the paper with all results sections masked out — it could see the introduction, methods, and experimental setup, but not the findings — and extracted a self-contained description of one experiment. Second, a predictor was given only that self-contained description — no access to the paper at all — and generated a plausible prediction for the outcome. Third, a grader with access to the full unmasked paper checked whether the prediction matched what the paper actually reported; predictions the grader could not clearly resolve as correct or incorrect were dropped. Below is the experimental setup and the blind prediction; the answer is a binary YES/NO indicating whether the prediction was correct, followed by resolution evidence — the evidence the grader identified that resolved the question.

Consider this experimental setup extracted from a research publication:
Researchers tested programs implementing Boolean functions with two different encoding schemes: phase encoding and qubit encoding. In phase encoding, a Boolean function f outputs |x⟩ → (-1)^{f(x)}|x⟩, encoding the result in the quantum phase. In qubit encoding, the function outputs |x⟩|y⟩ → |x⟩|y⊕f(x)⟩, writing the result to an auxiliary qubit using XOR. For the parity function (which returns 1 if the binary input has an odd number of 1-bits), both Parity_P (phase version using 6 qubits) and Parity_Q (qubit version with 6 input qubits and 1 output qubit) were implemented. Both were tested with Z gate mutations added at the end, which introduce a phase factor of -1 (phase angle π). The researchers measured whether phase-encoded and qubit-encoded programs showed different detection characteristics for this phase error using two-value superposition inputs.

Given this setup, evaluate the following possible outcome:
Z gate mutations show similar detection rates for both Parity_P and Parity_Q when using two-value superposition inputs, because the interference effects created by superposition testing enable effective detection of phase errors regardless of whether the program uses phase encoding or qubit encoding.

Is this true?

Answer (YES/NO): YES